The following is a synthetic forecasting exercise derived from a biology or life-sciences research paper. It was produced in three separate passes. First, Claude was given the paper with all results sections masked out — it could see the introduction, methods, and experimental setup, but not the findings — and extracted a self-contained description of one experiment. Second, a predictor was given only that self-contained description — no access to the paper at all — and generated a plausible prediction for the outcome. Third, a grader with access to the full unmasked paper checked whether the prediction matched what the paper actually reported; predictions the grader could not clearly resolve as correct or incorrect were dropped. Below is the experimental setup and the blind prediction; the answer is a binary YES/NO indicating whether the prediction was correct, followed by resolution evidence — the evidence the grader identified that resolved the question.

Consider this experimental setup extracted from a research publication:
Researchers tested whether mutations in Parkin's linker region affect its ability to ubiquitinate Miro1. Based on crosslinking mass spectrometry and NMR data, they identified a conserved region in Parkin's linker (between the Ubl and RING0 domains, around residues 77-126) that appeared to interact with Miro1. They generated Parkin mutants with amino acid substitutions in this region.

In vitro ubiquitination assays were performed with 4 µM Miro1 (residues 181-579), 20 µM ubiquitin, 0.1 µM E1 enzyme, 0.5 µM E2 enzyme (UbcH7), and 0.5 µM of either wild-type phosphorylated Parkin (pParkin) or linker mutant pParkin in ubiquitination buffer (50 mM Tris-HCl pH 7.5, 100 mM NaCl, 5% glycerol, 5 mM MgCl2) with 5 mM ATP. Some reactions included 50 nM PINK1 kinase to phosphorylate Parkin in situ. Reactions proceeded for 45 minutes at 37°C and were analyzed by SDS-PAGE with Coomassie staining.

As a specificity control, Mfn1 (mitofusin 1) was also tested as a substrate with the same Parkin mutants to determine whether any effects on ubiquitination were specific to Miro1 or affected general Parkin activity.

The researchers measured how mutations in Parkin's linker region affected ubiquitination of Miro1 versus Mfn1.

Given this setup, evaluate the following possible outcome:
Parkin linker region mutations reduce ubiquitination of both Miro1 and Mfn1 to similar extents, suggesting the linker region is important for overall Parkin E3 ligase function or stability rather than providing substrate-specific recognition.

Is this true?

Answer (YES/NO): NO